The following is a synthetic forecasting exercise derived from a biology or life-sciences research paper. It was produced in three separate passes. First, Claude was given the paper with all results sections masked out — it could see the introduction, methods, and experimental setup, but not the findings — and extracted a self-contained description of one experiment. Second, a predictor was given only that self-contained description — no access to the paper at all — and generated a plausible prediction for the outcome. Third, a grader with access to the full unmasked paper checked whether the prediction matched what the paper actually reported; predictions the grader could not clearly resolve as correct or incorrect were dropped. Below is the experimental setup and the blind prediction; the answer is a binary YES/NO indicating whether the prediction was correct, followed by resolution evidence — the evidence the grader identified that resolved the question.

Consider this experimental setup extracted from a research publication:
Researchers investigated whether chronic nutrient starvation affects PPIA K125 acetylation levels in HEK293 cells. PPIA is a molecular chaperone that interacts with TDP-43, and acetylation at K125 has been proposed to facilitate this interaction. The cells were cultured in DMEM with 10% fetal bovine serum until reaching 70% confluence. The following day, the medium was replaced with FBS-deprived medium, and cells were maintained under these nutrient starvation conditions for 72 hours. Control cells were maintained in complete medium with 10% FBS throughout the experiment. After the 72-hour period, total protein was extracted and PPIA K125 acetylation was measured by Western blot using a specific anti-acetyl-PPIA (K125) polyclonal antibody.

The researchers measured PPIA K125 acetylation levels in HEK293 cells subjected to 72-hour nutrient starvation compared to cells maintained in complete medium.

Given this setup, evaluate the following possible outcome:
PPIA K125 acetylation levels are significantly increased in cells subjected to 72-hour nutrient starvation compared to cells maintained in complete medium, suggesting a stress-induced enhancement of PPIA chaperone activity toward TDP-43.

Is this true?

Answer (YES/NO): NO